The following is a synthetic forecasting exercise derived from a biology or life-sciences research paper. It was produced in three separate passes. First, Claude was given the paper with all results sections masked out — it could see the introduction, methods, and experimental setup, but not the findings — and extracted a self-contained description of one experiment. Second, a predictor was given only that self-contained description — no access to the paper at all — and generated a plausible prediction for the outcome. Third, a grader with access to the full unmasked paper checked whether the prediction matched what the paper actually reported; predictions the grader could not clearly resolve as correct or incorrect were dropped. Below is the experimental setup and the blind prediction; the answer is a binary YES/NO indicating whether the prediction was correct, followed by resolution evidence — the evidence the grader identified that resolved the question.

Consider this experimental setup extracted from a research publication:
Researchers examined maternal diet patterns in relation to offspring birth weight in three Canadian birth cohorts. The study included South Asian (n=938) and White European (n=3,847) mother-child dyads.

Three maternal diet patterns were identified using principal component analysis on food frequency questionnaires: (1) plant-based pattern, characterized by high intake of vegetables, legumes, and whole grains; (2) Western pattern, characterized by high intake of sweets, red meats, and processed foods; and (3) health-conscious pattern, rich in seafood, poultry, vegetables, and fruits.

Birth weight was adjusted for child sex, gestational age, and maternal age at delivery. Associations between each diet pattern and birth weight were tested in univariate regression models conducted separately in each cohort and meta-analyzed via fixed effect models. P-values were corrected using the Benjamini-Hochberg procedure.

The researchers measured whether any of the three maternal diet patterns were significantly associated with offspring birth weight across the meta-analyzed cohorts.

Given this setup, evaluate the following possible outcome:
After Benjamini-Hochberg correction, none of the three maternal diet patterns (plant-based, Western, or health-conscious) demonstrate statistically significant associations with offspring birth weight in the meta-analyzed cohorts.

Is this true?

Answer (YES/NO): NO